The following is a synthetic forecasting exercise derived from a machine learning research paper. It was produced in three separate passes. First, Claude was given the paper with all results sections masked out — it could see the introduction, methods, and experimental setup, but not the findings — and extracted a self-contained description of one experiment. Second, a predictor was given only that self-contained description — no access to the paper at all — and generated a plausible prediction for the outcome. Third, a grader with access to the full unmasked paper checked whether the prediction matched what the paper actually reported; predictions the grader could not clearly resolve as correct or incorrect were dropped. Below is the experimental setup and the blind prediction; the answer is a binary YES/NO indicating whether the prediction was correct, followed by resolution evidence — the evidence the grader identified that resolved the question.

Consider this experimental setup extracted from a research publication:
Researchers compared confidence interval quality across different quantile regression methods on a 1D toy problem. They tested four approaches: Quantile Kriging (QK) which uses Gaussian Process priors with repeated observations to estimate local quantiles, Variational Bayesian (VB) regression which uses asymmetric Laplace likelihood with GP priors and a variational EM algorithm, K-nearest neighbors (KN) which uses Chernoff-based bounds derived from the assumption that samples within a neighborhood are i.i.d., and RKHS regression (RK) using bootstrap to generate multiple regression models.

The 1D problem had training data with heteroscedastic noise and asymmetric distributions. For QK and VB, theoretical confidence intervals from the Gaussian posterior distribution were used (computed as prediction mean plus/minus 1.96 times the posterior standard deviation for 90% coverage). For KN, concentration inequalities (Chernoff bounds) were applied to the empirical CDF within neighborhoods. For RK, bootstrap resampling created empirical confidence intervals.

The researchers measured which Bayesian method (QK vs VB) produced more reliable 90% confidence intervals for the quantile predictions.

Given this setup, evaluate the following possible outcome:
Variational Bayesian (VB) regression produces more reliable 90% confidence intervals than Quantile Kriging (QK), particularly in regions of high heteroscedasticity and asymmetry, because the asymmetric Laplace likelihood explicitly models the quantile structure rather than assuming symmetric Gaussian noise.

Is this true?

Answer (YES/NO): NO